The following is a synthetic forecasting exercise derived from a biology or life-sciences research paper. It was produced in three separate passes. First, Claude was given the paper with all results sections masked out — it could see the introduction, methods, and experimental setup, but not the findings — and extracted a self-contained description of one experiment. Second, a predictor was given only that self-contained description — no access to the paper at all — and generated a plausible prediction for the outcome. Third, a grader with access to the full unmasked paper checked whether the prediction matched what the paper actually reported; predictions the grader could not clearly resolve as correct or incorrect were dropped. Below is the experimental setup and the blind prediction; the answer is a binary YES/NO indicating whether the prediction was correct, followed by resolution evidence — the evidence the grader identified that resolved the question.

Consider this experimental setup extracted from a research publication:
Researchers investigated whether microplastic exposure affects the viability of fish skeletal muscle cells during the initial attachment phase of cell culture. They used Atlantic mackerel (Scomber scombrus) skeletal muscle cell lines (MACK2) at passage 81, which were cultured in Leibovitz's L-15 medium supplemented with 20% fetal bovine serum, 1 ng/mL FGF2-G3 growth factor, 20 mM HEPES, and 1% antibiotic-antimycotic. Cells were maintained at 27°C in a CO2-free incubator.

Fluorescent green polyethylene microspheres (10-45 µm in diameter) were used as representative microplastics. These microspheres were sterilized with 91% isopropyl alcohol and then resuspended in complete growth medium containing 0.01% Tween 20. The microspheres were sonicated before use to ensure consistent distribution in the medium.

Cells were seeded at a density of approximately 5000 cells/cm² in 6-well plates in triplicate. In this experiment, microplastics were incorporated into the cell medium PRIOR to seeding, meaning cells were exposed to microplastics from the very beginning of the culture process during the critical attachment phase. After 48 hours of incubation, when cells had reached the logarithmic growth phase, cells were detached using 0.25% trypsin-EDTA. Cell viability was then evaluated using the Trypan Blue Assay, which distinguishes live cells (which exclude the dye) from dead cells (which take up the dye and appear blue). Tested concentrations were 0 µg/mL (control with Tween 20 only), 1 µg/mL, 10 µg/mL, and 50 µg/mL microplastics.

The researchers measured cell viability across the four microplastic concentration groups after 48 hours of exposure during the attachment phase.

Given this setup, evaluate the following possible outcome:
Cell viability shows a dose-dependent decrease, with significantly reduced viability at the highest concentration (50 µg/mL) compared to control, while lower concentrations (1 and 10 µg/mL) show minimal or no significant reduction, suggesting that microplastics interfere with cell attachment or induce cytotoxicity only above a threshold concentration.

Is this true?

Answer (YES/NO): NO